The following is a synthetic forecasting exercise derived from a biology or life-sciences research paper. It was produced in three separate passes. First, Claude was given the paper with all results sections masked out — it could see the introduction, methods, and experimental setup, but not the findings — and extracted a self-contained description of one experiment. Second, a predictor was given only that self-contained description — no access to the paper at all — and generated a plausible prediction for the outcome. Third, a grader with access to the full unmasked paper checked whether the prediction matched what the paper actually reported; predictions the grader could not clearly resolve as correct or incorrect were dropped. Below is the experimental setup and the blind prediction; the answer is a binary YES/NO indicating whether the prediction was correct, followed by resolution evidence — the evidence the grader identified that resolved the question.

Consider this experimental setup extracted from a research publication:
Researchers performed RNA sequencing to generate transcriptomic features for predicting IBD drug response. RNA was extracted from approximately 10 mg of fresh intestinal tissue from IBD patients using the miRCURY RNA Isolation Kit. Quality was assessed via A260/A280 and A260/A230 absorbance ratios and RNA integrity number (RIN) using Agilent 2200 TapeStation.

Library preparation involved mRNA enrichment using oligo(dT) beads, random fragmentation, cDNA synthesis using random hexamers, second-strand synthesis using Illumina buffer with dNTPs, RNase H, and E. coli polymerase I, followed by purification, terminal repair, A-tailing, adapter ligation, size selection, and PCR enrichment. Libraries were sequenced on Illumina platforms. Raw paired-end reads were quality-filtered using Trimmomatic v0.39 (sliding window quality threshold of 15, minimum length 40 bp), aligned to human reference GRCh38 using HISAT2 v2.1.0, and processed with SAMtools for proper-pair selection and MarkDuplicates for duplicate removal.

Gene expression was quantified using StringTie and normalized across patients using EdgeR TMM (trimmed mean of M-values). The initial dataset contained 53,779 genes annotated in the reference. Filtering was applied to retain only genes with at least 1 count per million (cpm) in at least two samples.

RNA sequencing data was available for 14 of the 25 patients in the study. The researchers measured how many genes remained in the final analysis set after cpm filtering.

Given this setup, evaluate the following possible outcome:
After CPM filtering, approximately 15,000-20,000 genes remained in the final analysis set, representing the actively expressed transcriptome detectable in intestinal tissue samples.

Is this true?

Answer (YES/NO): YES